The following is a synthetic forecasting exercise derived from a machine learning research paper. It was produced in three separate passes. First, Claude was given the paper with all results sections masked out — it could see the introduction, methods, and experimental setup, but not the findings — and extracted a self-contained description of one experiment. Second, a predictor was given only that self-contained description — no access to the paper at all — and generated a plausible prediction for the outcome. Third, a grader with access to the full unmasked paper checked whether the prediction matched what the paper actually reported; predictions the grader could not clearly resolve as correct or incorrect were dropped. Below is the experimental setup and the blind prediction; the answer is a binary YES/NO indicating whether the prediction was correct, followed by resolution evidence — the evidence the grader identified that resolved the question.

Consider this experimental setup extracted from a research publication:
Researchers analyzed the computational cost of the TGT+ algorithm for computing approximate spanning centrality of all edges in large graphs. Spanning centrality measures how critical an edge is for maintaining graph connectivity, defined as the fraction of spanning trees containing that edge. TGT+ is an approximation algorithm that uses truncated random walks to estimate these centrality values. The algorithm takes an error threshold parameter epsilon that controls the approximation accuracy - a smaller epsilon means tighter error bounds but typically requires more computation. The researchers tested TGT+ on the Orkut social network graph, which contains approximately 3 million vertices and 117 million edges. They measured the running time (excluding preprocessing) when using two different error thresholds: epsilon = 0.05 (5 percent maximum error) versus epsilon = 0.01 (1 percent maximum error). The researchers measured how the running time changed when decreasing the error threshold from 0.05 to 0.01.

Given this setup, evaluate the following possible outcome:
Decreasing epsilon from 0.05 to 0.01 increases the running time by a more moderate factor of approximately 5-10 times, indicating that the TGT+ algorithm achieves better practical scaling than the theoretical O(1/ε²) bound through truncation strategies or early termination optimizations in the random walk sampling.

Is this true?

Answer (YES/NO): NO